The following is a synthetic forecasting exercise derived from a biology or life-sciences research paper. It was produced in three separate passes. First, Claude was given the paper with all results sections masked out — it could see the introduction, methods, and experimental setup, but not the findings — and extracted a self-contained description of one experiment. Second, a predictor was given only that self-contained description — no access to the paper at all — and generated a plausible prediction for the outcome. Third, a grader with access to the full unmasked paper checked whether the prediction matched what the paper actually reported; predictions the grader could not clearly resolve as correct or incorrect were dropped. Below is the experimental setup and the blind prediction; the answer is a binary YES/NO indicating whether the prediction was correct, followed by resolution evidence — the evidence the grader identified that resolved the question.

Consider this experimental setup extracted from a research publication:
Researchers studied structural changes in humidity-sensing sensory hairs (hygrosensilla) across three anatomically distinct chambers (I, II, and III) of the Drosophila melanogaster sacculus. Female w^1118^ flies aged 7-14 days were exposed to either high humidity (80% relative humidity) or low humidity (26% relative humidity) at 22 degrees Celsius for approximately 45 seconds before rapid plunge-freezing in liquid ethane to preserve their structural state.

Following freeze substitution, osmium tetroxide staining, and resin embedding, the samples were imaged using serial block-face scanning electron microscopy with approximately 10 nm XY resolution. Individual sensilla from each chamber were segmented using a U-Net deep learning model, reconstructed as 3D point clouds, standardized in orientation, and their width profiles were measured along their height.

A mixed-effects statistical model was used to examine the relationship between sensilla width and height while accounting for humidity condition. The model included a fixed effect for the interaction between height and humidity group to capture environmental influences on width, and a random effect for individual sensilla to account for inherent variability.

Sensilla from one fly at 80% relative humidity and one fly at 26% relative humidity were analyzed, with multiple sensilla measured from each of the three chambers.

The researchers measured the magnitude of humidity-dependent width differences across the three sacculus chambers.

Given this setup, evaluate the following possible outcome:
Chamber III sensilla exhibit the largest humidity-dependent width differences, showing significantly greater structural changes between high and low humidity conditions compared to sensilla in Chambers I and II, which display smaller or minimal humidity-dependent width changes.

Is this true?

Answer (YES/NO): NO